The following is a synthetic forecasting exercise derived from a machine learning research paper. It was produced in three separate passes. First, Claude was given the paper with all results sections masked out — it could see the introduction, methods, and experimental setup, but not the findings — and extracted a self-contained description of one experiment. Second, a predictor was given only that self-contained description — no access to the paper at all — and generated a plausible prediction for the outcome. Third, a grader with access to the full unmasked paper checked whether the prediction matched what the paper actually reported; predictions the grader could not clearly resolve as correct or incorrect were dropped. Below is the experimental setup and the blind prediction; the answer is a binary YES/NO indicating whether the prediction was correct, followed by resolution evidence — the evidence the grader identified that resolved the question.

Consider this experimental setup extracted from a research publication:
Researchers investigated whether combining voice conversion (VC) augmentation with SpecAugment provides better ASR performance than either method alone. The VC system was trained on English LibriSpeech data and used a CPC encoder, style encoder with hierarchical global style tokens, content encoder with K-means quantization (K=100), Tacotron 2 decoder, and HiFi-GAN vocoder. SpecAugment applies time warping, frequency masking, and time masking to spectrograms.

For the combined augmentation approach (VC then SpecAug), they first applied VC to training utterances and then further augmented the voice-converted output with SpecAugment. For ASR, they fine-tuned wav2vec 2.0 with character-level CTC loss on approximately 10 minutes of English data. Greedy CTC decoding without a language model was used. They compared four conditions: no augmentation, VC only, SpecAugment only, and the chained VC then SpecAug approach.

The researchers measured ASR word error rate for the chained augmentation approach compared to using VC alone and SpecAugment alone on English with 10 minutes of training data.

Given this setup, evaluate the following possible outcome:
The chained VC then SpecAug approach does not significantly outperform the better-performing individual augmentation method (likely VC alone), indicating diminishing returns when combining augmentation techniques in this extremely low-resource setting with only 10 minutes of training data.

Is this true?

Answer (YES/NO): NO